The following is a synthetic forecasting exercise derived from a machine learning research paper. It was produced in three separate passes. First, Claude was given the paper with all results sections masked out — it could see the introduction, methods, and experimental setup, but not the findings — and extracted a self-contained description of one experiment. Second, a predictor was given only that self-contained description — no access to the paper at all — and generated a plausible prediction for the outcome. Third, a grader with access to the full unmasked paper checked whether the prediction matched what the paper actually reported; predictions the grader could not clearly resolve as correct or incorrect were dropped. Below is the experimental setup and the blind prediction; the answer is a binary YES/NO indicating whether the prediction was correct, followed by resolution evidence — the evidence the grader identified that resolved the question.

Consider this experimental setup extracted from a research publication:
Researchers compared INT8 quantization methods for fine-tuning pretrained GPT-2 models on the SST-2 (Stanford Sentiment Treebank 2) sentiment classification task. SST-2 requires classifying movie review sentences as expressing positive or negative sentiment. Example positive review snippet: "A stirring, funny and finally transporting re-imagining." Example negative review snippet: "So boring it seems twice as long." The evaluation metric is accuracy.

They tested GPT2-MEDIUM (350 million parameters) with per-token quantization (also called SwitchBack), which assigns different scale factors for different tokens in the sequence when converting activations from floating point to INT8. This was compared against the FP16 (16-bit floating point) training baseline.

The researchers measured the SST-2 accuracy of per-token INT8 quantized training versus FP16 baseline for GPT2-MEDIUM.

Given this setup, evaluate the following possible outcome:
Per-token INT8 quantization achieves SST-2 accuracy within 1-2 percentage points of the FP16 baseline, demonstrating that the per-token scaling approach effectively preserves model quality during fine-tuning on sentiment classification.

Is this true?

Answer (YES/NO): YES